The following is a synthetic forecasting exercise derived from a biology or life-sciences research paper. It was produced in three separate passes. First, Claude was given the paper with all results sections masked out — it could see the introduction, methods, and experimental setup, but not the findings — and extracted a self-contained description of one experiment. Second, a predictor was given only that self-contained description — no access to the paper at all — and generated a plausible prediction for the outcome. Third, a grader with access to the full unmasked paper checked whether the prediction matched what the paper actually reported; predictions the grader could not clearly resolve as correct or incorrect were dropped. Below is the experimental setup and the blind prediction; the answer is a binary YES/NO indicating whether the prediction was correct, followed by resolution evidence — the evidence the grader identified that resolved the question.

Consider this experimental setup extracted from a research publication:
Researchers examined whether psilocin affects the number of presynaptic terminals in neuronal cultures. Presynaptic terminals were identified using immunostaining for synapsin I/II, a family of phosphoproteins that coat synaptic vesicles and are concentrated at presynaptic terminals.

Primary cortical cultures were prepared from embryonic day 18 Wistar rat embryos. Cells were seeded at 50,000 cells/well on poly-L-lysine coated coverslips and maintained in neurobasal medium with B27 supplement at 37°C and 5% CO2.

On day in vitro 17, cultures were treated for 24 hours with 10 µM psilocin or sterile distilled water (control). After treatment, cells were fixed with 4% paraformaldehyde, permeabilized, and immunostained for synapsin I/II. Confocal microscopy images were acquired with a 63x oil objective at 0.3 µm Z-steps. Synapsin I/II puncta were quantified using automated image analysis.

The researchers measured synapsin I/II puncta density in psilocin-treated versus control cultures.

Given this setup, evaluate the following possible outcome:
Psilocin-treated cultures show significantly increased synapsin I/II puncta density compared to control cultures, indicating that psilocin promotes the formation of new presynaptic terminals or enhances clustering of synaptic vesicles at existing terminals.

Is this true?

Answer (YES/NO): NO